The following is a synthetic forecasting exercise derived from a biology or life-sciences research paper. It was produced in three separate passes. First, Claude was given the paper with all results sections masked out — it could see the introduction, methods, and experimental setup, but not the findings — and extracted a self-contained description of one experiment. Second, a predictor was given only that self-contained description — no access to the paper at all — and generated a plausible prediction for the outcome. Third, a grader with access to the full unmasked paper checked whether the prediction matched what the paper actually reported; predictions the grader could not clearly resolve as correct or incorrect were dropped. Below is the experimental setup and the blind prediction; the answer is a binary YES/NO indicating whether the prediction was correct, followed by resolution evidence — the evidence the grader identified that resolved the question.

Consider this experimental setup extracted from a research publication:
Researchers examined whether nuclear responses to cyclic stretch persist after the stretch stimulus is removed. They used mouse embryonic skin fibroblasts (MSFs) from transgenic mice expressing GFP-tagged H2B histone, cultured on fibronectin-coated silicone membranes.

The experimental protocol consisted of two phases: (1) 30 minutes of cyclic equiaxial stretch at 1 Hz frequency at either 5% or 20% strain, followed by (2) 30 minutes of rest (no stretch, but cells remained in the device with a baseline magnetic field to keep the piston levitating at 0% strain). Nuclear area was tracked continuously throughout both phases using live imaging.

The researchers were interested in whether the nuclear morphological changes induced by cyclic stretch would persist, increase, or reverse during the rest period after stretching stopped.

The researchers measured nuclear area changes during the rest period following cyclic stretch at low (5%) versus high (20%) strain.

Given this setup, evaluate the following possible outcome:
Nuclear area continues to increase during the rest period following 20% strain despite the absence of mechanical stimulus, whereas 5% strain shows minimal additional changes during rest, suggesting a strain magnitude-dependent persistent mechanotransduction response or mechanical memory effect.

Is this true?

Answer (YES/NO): NO